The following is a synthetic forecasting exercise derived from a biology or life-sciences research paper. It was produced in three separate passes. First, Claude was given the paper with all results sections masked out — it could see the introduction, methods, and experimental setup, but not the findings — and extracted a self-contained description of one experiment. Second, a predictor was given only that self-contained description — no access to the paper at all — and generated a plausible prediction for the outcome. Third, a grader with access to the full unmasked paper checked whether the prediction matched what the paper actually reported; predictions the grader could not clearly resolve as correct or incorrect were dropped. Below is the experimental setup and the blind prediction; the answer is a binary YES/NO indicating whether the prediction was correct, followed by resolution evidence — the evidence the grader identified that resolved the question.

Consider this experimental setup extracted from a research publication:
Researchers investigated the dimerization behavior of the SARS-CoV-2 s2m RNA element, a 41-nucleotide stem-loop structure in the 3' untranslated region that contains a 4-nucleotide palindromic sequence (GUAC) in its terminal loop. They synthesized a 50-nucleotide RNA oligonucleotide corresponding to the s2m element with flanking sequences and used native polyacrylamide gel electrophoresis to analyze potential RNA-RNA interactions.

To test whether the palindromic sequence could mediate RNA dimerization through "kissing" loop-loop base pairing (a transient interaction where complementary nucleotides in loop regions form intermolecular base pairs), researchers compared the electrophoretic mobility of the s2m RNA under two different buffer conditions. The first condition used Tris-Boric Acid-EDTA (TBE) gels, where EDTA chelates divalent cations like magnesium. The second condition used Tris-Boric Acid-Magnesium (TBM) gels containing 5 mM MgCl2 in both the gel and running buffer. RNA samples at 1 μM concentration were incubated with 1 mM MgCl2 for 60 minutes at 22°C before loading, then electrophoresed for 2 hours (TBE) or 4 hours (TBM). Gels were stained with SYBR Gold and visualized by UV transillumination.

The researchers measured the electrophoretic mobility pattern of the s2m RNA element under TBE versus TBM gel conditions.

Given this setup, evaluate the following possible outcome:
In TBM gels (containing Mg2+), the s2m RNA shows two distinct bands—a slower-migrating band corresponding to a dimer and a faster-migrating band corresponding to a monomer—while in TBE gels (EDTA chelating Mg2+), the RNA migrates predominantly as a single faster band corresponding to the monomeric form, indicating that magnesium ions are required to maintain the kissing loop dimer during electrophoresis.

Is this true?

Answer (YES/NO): NO